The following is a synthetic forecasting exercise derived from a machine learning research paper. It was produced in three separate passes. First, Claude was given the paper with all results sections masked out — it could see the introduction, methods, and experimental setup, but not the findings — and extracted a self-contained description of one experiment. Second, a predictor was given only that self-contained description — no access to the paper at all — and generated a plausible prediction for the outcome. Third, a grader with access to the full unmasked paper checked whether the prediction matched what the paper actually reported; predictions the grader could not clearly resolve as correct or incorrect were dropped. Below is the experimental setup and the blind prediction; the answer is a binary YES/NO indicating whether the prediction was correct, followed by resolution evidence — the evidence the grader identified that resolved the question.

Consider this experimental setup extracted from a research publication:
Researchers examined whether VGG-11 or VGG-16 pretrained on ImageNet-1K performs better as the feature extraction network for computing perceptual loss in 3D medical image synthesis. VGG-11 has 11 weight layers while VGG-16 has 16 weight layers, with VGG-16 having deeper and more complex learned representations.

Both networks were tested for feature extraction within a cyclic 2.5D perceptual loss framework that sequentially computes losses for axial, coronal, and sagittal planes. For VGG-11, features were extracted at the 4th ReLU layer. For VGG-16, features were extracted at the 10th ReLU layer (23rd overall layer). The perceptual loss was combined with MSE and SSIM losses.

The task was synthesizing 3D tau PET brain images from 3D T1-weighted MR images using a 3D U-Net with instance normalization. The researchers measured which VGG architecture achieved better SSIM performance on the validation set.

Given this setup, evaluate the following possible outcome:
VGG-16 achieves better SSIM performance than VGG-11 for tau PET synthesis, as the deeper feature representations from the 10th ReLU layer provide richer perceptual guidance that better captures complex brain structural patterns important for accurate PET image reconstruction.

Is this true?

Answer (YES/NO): YES